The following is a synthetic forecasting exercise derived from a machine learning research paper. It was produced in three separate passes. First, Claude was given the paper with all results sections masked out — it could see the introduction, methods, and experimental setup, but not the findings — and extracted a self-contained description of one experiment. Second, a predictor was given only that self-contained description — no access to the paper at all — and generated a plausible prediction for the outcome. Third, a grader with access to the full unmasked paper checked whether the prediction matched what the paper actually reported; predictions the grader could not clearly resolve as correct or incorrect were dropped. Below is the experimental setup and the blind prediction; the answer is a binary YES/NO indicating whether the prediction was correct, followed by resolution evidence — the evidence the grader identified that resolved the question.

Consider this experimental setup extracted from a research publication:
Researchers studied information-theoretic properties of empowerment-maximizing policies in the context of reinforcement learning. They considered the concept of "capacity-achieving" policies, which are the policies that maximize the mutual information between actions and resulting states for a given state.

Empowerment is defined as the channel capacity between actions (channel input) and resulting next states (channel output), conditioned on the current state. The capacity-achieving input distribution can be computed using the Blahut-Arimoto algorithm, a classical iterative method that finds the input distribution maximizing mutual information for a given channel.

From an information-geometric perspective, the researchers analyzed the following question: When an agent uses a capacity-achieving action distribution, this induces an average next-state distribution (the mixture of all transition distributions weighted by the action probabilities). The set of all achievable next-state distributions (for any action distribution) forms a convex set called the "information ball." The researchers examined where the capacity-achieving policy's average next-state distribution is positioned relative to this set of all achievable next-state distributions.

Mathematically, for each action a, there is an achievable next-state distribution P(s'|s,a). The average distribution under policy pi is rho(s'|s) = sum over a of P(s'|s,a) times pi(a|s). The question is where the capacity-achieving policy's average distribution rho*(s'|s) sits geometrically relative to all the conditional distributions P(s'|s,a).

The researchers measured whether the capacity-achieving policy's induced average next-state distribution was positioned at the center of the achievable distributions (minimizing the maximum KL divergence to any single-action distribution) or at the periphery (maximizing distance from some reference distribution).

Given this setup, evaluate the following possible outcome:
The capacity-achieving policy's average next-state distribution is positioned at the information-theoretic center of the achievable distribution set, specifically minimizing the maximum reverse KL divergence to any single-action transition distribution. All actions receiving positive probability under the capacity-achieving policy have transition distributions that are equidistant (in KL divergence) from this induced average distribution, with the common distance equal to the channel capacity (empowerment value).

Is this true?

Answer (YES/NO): NO